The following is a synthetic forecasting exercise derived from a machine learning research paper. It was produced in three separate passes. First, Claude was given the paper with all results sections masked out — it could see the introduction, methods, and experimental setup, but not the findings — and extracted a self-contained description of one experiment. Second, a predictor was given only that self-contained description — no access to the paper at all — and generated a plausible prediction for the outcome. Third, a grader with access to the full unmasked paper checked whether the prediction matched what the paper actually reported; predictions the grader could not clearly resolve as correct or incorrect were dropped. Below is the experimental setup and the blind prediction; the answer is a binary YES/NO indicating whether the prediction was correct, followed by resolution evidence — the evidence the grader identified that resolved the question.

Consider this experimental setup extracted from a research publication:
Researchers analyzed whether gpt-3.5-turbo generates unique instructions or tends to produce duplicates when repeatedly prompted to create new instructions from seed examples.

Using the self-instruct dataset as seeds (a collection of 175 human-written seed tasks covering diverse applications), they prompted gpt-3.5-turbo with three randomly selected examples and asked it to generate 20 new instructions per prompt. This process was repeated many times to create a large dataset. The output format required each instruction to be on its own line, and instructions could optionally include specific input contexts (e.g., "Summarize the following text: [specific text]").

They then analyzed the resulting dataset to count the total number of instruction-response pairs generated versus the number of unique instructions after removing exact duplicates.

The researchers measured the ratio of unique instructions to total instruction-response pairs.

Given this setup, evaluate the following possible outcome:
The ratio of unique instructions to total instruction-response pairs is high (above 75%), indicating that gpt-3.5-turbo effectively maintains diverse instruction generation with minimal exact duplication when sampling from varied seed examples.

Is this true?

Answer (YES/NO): NO